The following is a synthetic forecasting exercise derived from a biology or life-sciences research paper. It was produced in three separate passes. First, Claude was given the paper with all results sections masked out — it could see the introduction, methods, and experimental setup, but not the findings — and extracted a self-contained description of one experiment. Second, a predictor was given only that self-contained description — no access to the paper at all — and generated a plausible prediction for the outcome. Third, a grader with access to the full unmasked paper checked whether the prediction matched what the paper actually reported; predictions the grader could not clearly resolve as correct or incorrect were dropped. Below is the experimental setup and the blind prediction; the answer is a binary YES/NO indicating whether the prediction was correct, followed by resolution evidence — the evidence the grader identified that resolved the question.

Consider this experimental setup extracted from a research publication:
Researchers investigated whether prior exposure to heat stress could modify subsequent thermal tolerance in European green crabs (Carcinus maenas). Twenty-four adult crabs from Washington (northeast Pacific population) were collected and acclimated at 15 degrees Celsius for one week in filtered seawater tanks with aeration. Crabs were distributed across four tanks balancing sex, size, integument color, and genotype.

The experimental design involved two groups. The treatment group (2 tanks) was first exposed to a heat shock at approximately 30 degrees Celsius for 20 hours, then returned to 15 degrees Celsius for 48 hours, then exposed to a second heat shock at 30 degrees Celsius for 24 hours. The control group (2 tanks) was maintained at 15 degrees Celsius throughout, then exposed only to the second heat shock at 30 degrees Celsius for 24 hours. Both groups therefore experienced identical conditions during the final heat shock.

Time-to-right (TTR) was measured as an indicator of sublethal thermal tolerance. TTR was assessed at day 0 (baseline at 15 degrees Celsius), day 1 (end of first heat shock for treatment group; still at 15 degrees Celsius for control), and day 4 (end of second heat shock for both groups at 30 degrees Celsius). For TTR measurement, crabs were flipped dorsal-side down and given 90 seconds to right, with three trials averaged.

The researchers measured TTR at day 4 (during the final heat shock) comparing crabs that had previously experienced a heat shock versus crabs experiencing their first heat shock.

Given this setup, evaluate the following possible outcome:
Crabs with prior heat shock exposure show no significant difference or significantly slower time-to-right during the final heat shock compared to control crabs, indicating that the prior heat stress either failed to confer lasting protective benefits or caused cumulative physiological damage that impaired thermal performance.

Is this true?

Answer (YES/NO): NO